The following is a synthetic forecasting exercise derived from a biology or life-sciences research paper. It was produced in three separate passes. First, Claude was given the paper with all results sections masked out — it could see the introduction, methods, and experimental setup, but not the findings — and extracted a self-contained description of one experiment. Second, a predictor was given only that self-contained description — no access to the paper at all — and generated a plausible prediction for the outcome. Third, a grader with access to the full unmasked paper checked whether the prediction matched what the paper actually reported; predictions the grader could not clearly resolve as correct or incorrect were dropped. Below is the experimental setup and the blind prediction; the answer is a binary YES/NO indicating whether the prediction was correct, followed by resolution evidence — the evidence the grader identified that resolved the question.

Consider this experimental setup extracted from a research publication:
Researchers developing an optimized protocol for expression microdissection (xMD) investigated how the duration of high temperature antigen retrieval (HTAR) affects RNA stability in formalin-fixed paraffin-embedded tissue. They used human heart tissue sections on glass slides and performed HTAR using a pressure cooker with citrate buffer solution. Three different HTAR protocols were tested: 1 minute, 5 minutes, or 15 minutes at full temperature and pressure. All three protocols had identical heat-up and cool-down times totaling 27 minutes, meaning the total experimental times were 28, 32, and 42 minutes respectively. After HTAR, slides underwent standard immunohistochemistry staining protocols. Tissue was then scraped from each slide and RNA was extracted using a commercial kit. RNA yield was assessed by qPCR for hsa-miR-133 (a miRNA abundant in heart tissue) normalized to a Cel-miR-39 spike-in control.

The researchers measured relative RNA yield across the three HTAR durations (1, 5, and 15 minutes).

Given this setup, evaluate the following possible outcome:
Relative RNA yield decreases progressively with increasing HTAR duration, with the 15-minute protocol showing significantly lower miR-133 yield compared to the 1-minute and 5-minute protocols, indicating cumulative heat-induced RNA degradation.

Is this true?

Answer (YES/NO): YES